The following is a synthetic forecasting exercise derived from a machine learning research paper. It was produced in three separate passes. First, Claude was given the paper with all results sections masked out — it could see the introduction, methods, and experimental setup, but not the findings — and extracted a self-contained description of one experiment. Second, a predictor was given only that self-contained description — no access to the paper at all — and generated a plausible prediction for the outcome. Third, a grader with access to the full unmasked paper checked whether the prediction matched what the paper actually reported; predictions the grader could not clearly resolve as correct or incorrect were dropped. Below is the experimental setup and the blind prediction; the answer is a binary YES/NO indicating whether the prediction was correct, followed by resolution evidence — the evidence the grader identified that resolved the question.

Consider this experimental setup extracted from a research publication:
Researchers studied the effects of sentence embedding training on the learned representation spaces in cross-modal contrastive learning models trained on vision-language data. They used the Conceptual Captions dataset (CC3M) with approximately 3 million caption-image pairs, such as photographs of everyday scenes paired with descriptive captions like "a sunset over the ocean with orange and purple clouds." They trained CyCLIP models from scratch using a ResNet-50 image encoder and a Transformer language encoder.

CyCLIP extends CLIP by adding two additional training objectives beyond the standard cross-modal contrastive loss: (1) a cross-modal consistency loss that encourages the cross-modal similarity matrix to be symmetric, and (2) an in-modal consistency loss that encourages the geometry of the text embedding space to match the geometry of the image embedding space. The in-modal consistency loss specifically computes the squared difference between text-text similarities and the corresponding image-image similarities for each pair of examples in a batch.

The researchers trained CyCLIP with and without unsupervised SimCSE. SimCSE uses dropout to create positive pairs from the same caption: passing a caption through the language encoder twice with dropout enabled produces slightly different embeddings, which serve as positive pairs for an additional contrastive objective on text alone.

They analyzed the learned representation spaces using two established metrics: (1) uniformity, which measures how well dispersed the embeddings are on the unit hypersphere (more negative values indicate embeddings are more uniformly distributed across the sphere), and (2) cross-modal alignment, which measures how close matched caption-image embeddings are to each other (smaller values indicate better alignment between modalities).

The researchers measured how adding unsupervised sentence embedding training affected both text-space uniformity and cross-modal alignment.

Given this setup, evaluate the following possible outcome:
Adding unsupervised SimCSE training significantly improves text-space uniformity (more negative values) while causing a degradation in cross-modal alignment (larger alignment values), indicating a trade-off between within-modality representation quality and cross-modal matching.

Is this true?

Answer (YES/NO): YES